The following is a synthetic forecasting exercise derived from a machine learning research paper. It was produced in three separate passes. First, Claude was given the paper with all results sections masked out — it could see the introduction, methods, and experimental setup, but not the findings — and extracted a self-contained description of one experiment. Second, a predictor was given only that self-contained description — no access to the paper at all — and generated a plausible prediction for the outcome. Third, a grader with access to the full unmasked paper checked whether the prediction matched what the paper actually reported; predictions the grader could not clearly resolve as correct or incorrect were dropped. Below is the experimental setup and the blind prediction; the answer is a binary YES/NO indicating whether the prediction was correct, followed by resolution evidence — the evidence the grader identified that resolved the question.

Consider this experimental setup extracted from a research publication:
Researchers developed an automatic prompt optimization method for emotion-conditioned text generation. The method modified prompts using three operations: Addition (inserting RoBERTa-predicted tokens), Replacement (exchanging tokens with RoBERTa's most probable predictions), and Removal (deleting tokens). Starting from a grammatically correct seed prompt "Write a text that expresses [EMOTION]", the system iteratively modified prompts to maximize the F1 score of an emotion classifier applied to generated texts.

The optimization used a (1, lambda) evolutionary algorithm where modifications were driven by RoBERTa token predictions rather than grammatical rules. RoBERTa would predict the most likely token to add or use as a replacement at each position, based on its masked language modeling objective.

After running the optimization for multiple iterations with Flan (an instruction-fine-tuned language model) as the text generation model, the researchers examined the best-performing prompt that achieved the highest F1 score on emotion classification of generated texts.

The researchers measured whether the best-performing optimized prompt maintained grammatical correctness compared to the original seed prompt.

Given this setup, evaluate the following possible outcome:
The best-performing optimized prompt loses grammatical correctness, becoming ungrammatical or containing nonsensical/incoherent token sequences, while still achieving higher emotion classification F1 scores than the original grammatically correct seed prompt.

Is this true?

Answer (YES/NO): YES